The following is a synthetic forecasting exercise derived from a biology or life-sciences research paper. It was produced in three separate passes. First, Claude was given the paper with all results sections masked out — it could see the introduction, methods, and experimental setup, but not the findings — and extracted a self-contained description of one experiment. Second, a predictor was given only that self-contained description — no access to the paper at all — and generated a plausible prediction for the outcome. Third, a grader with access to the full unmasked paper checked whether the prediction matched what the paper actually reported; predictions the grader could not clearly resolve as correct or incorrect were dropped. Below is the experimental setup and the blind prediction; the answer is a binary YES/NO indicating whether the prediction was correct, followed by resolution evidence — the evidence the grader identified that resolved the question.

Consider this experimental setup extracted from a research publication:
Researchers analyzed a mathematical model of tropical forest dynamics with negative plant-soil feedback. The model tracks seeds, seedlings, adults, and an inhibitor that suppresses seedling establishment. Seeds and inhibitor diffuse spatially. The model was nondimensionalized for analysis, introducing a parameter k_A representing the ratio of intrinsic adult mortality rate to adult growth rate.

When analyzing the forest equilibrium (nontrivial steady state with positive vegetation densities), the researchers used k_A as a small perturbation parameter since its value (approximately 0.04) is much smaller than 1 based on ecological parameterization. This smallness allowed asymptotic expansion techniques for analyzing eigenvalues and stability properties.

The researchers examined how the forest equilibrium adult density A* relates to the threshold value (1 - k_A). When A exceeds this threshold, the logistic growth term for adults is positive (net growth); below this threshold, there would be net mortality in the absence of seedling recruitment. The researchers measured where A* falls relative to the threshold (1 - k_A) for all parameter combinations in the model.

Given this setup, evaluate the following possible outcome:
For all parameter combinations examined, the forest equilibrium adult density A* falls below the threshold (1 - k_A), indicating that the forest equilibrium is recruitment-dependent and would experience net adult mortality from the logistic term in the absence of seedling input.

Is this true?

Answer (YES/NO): NO